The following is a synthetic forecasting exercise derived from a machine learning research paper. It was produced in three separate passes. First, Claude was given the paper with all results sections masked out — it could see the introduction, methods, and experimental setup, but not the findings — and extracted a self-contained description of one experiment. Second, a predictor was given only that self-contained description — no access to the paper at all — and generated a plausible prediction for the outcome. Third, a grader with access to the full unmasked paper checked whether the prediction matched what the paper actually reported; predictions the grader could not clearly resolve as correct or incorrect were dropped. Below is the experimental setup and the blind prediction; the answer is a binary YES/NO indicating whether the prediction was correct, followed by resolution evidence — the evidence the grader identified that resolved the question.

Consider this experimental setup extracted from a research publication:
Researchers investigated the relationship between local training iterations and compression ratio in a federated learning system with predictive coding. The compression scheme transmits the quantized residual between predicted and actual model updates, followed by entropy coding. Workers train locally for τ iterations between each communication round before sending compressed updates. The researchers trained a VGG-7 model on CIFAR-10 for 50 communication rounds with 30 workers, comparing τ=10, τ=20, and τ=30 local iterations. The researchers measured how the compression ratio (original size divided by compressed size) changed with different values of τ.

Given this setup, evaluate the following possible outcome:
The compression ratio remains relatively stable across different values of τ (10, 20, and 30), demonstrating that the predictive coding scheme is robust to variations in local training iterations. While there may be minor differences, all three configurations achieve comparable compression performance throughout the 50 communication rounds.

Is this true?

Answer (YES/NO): NO